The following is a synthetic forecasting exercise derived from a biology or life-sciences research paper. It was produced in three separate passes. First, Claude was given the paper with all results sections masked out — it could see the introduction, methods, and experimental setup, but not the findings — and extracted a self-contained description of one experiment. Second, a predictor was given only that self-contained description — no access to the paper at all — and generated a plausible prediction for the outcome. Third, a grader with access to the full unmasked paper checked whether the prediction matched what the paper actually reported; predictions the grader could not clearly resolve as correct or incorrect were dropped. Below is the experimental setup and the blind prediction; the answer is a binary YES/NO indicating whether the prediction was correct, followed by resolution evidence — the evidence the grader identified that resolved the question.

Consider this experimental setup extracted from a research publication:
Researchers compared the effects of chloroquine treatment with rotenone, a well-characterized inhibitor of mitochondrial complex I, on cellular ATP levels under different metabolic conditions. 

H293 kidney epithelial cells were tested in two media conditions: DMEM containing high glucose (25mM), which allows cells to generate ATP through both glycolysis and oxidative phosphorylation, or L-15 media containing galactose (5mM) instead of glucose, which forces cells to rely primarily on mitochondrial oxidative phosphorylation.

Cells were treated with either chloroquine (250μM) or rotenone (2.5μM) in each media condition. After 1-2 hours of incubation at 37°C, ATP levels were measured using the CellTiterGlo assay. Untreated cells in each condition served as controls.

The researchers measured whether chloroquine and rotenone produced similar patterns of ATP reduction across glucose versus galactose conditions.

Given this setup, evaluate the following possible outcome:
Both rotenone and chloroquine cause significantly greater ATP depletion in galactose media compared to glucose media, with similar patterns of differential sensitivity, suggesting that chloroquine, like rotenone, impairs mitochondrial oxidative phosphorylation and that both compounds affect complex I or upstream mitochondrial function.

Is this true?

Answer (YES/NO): NO